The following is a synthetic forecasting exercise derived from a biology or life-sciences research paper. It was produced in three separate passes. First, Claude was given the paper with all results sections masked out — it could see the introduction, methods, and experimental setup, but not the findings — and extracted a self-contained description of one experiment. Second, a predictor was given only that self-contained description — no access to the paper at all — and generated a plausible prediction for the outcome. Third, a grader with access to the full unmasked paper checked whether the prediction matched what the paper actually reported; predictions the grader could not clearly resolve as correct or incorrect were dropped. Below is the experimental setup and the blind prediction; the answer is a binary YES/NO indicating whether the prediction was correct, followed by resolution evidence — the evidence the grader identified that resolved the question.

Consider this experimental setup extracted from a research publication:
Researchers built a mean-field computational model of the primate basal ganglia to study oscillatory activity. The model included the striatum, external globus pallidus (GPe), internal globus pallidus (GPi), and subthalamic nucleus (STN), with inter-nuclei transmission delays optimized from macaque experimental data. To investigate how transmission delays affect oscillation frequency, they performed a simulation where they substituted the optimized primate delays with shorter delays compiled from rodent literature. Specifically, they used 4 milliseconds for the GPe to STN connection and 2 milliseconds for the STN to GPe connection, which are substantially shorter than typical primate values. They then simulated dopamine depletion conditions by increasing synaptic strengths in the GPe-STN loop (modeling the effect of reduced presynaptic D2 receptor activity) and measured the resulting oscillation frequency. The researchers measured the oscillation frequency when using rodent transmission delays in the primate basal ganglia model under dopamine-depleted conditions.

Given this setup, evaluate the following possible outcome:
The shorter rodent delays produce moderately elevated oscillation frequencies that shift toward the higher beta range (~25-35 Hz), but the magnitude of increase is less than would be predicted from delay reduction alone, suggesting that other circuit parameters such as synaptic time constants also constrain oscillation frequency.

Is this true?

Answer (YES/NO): NO